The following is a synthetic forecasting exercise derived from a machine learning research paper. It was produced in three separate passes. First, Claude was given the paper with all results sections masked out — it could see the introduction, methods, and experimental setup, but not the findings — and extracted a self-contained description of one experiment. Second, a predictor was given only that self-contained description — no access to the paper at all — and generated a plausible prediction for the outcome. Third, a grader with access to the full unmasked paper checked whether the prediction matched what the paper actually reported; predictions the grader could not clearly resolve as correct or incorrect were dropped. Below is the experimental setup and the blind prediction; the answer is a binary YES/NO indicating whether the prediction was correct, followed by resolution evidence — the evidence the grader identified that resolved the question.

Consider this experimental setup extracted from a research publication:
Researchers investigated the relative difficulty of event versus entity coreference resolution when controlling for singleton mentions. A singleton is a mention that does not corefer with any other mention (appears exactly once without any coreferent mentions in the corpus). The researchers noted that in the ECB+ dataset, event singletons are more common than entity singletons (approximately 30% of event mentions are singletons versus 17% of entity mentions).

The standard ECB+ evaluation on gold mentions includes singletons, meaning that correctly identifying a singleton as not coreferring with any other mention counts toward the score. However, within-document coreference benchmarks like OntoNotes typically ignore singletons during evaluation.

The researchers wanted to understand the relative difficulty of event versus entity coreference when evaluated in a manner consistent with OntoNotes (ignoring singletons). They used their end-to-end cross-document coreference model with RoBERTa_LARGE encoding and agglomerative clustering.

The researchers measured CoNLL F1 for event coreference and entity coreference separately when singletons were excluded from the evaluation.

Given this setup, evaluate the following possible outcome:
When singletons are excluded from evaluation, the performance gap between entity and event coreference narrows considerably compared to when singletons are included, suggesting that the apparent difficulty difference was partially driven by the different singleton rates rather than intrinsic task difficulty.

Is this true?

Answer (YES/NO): NO